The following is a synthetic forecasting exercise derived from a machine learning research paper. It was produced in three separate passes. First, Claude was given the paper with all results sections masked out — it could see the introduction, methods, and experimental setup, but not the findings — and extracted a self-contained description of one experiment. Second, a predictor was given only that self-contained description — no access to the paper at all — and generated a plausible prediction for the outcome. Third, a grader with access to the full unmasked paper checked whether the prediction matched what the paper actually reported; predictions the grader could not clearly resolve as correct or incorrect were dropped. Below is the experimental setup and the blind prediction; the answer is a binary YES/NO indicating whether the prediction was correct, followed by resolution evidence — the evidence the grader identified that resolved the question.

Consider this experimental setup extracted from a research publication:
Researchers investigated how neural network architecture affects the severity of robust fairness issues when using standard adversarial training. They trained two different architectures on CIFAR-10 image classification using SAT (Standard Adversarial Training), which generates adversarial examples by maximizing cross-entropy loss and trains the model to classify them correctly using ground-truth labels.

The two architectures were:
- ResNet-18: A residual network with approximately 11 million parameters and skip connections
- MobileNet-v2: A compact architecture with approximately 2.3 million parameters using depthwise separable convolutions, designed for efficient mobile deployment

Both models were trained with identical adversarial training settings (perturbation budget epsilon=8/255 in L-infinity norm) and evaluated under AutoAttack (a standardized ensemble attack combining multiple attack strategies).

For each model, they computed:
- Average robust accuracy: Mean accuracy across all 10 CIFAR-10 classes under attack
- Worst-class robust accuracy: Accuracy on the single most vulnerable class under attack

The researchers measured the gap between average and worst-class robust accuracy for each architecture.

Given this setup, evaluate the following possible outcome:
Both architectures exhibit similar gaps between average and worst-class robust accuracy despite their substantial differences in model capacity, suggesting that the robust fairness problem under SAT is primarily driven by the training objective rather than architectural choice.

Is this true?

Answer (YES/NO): NO